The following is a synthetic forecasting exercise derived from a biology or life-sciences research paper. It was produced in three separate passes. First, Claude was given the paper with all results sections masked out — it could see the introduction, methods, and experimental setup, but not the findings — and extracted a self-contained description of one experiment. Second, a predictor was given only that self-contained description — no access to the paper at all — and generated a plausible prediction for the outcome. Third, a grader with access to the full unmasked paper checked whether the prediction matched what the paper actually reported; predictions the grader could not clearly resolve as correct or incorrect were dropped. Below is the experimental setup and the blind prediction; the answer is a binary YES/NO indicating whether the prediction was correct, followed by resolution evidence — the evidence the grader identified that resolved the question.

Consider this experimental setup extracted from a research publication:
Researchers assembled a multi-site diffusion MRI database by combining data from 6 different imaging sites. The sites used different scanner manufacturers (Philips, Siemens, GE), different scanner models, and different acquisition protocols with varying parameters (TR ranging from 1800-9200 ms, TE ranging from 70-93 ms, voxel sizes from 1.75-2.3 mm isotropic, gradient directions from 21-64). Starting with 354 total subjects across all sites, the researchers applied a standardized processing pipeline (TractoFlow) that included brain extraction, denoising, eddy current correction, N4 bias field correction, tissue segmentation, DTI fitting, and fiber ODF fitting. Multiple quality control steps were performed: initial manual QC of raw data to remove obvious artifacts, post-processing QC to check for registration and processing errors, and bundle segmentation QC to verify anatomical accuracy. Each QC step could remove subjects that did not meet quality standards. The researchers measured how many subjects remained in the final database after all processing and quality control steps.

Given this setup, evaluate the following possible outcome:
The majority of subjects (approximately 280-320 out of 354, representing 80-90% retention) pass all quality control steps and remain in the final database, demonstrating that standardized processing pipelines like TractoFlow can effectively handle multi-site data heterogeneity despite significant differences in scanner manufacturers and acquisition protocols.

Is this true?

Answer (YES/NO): YES